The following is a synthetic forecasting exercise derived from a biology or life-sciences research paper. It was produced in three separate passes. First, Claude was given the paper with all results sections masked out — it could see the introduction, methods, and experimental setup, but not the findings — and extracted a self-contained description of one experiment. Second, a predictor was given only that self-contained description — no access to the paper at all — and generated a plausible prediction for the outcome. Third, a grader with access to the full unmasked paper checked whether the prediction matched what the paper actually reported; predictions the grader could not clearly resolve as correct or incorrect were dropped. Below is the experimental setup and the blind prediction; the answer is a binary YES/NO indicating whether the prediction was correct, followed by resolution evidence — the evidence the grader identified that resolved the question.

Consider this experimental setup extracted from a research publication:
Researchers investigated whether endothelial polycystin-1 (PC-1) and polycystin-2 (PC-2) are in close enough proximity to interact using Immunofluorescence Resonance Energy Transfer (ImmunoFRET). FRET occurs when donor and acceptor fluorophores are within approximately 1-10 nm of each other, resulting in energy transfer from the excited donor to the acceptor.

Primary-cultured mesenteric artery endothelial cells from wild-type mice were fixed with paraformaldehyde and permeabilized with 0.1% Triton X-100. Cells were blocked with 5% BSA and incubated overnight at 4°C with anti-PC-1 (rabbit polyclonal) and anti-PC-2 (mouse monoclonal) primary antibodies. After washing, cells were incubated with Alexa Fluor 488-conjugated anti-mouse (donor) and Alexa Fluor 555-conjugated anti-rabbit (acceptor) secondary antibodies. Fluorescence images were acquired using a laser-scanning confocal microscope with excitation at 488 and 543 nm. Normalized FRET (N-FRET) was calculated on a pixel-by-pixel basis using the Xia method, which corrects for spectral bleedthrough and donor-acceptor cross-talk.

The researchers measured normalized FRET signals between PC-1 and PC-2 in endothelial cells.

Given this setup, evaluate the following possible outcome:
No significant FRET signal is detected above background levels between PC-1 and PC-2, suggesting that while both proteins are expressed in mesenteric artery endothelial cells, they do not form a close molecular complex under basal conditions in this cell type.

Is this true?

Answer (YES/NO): NO